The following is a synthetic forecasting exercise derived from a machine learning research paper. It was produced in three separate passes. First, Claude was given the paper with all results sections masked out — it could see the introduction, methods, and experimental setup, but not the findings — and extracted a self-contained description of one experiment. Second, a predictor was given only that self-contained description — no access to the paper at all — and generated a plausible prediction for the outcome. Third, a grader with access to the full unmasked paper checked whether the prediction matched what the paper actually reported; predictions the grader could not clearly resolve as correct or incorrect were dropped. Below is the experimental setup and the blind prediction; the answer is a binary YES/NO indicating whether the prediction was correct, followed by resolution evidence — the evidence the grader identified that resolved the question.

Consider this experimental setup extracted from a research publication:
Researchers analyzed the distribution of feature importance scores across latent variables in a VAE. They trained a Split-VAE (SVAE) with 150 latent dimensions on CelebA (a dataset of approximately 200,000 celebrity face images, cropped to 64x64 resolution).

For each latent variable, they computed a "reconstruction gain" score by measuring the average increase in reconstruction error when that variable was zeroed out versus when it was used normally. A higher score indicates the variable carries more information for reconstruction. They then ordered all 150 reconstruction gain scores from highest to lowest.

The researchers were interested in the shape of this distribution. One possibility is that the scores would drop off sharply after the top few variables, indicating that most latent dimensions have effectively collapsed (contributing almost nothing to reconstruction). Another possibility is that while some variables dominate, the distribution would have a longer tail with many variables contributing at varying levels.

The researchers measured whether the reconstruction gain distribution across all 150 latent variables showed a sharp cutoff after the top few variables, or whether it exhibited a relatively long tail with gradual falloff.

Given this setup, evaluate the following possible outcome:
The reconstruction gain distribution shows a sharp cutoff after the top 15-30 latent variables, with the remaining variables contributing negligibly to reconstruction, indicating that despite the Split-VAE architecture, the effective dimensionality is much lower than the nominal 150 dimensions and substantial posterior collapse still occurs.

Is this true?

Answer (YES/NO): NO